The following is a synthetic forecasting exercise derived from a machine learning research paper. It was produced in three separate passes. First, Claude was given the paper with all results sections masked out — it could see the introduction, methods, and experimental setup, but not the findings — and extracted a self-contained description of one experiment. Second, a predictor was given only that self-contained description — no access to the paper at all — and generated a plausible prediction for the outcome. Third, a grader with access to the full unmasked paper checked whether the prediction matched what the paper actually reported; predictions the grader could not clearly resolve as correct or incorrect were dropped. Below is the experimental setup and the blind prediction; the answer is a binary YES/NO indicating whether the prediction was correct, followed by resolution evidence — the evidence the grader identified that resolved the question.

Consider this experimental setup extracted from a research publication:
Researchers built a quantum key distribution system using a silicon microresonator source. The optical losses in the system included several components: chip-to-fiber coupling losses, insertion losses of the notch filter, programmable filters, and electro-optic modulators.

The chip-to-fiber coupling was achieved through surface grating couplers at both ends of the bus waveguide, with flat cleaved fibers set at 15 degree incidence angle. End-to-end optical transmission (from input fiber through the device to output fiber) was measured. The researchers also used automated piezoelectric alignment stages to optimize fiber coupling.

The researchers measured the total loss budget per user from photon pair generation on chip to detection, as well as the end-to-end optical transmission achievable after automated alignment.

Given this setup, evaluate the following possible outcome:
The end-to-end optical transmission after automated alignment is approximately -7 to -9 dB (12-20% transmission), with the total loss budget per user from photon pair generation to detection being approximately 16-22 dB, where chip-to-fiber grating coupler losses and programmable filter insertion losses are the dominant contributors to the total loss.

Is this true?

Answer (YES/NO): YES